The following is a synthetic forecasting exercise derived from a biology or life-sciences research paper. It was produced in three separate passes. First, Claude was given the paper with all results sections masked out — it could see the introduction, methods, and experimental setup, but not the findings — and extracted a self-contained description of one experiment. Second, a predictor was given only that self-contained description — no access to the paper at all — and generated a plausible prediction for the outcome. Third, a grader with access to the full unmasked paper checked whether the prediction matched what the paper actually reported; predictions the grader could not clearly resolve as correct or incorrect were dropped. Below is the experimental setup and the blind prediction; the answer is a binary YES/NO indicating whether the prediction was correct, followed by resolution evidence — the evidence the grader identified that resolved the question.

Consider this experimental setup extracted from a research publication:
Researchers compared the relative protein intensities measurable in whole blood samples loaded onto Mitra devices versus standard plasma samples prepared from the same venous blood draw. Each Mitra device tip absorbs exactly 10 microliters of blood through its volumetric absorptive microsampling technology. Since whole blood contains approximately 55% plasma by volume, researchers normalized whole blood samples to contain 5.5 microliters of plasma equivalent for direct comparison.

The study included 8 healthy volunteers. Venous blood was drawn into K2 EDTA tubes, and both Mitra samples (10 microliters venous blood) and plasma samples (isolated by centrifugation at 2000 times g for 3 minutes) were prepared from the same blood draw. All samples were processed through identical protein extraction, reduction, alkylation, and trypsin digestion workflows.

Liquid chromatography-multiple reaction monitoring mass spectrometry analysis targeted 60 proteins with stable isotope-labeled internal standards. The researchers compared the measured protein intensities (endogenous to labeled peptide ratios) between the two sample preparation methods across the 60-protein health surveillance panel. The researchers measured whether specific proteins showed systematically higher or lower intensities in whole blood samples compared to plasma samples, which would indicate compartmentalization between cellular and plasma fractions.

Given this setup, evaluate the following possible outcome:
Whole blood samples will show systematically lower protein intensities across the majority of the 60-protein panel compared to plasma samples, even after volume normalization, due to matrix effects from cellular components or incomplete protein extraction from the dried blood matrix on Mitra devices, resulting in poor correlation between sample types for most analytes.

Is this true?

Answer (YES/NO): NO